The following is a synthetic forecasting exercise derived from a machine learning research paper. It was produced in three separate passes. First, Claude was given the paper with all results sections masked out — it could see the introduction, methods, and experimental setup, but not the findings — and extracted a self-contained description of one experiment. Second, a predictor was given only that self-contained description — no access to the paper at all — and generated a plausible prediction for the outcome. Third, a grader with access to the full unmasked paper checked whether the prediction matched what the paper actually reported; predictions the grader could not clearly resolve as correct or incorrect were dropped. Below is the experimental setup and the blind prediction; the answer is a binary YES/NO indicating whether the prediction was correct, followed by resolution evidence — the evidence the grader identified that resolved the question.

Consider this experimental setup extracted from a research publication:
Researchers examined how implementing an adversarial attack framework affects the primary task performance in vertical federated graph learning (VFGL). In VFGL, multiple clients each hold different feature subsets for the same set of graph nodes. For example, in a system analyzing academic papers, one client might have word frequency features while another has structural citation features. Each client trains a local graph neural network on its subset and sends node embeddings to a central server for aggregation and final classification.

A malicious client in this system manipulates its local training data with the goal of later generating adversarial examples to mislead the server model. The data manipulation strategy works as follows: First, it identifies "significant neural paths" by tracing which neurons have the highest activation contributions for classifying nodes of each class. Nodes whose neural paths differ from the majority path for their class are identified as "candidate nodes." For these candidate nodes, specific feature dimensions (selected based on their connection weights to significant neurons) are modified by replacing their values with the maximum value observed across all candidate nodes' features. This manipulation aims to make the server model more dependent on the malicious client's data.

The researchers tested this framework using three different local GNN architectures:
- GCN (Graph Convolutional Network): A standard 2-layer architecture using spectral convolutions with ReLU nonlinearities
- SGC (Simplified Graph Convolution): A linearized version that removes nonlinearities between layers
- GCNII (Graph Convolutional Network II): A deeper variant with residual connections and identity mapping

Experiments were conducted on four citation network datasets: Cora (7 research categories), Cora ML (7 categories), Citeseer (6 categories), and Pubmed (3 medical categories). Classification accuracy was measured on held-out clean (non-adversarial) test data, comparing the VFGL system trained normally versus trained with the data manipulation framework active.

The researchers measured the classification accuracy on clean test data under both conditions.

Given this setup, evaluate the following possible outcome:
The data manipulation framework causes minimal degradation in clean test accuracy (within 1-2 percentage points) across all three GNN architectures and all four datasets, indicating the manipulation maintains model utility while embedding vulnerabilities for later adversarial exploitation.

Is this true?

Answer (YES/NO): NO